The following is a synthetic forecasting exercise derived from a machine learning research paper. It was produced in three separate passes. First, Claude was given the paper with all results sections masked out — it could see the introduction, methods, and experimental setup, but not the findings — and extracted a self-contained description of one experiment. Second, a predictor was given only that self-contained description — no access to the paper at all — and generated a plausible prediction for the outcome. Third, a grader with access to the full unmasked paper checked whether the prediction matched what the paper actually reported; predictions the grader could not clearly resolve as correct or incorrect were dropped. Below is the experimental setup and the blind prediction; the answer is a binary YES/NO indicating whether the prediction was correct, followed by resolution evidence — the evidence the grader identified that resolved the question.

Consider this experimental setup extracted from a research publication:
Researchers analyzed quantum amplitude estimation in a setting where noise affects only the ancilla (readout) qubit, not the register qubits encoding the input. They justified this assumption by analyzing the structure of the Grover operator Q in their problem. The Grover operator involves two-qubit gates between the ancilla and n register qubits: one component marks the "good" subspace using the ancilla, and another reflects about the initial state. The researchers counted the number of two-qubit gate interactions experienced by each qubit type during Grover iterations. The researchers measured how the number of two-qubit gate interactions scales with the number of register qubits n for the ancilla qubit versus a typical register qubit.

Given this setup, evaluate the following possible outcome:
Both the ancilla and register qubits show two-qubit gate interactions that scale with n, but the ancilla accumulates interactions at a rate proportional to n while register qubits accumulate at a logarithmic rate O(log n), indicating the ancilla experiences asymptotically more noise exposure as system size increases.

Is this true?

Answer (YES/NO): NO